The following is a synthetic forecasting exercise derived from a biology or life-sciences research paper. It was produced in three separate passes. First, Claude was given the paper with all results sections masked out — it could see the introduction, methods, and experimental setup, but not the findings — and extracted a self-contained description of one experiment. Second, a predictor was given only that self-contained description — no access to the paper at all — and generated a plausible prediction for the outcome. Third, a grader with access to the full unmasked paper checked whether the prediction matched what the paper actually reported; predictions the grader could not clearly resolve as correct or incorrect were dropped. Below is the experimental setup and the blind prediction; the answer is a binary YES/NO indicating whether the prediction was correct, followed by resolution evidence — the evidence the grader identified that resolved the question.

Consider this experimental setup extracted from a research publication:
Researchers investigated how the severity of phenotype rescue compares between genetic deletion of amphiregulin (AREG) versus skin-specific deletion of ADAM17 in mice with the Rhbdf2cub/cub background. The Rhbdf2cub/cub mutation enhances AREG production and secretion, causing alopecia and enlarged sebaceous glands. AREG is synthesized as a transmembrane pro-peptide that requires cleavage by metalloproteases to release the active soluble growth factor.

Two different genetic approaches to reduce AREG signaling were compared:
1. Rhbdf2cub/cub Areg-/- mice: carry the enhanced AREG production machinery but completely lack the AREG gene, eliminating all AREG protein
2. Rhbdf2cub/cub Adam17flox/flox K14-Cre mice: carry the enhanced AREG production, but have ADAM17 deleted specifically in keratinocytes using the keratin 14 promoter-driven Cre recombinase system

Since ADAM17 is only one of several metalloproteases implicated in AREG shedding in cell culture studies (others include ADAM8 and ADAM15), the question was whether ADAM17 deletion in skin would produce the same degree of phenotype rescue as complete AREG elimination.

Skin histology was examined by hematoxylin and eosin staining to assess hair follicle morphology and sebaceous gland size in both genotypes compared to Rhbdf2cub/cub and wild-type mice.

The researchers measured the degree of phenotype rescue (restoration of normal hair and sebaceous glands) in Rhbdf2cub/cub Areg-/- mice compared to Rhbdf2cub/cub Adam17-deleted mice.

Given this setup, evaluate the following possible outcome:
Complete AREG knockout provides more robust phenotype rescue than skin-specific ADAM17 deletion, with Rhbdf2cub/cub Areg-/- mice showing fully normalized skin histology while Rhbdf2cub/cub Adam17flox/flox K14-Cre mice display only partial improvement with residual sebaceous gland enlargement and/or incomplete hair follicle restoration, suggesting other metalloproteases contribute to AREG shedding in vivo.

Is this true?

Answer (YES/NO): YES